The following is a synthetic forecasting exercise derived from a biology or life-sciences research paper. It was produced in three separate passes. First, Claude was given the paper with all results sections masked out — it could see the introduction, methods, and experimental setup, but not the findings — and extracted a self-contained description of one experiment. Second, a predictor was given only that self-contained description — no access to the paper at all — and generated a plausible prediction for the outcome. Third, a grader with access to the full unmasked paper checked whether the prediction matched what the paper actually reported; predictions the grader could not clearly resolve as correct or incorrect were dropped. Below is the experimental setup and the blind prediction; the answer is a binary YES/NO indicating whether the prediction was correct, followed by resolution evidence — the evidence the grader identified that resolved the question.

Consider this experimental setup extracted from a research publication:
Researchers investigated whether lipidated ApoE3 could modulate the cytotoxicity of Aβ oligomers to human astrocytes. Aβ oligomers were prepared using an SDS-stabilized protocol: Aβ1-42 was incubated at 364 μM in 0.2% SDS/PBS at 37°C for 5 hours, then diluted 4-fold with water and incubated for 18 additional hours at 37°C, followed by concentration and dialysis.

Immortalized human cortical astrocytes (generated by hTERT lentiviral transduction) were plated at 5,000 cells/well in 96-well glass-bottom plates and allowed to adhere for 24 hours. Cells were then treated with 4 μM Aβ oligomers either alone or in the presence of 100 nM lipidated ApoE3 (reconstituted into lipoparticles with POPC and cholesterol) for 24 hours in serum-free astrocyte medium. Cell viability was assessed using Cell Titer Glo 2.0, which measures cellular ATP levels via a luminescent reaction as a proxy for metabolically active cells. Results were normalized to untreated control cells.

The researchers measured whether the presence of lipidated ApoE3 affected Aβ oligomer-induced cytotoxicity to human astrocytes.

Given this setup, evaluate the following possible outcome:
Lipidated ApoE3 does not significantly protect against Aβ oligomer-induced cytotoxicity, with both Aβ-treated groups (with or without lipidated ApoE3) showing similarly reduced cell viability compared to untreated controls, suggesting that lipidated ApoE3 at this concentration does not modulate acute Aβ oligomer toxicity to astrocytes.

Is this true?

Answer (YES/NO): NO